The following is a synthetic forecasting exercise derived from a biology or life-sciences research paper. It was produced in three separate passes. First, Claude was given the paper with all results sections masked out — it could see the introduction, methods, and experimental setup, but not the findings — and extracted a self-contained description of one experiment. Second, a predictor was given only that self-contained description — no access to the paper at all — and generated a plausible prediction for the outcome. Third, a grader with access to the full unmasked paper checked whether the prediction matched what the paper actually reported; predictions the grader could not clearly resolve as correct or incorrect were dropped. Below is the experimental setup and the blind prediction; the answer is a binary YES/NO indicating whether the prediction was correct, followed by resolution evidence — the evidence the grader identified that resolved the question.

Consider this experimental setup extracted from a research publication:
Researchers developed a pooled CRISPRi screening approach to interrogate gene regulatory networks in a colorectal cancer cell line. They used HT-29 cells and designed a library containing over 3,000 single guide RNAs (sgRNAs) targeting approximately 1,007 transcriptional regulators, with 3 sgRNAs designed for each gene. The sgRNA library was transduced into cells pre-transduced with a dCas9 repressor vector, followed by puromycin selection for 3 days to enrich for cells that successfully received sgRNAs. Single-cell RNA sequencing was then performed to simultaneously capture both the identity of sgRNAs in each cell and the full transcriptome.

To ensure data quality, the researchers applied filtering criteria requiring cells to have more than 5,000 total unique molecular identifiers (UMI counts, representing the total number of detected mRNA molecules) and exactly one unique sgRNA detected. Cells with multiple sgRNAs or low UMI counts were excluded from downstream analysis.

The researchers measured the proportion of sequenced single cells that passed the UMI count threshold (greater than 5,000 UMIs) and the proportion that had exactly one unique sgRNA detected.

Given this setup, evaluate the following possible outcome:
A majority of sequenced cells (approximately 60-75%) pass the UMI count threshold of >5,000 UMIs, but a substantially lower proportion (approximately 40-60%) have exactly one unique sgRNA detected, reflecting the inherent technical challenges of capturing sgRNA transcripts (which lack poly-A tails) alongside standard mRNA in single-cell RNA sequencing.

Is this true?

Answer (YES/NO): NO